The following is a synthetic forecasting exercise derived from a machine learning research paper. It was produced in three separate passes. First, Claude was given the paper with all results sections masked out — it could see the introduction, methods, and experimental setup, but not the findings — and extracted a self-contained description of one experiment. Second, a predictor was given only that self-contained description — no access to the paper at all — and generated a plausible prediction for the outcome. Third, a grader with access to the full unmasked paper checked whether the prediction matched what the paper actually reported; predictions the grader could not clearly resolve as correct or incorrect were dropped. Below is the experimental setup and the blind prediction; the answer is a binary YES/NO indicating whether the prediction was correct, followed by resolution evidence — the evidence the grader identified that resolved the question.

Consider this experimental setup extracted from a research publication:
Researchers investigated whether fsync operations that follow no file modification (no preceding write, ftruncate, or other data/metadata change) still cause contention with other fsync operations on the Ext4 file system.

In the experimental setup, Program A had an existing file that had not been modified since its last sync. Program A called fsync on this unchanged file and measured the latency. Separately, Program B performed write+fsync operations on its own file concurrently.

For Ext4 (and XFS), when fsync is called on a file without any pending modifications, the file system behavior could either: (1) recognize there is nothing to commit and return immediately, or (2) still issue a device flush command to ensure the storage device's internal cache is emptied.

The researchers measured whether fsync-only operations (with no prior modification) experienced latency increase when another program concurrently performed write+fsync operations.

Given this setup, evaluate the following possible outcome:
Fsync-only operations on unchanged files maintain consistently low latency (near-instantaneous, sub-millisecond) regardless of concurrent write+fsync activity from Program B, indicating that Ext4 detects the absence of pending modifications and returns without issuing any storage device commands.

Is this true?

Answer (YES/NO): NO